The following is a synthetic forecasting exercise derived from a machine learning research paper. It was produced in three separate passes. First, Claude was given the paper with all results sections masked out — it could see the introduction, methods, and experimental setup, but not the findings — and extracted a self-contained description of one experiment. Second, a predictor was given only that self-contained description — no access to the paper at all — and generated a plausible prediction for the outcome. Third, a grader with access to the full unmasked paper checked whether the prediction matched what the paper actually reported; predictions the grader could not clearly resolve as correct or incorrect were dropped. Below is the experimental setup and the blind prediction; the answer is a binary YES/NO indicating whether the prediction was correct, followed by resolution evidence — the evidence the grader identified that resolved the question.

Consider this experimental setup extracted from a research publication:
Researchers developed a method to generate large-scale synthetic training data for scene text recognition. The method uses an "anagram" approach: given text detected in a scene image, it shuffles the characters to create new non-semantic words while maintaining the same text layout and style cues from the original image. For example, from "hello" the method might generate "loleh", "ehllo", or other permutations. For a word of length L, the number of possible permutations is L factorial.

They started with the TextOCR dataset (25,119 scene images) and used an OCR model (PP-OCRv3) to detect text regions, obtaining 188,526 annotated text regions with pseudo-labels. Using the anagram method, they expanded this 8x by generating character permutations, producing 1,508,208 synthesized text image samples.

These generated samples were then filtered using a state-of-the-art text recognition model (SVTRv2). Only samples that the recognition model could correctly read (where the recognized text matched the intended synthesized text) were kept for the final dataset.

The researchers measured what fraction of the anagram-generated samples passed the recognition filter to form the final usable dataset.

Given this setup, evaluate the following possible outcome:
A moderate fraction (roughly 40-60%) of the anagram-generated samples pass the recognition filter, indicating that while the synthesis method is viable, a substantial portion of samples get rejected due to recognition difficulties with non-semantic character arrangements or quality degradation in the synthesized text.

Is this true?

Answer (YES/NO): NO